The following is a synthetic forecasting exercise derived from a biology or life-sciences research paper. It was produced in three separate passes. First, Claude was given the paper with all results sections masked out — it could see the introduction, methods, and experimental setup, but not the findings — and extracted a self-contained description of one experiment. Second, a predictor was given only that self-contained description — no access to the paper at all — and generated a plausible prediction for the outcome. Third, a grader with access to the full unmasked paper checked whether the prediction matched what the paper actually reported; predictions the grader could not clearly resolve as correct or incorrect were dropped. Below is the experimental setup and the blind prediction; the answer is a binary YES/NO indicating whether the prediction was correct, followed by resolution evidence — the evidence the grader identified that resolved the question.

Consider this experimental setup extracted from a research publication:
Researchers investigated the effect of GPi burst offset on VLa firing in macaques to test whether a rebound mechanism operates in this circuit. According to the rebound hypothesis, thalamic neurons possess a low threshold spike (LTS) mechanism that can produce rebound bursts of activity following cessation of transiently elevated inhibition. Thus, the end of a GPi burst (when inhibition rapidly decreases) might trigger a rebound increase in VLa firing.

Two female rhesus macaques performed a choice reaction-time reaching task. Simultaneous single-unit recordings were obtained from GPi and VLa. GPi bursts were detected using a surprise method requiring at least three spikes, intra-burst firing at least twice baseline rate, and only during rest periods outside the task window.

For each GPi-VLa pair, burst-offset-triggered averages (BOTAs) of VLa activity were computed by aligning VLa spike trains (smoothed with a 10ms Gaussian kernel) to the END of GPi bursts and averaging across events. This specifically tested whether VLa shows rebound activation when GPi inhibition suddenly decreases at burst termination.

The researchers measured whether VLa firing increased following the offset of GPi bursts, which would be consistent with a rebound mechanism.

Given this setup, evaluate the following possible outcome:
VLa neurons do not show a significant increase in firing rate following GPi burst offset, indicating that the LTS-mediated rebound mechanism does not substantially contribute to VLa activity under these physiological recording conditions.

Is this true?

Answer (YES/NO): YES